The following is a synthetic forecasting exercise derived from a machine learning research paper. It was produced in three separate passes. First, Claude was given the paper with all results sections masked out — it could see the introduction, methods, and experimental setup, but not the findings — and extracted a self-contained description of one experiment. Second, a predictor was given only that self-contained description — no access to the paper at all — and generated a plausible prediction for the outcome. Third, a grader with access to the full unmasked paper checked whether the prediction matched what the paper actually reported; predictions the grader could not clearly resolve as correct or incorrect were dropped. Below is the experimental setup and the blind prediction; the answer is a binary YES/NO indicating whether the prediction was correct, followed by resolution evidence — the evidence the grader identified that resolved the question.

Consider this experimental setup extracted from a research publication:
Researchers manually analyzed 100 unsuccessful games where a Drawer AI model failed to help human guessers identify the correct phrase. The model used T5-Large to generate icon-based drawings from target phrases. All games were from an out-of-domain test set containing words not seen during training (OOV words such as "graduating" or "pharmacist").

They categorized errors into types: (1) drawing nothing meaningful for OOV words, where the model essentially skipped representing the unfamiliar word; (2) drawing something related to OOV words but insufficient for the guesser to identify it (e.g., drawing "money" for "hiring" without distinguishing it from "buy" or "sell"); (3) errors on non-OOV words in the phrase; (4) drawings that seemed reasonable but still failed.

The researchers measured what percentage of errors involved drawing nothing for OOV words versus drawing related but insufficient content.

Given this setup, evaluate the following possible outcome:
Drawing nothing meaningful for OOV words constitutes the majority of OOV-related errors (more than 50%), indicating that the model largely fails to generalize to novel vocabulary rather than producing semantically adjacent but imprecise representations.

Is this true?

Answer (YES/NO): NO